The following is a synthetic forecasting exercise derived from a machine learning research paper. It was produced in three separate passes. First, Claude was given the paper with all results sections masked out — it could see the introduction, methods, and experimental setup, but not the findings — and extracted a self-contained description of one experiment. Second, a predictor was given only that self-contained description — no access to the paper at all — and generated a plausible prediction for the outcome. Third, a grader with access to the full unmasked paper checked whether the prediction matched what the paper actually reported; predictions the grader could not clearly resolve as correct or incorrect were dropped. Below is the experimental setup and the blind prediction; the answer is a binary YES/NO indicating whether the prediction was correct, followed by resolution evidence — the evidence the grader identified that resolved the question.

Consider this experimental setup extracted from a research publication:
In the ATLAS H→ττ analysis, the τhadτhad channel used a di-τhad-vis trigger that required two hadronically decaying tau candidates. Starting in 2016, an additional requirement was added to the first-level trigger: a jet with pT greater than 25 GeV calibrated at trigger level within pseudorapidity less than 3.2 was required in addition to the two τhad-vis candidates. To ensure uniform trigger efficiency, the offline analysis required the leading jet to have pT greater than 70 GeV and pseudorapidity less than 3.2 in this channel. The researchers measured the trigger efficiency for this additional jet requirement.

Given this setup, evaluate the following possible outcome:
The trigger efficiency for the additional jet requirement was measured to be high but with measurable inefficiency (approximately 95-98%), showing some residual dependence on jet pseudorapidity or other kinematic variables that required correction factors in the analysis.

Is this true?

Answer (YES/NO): NO